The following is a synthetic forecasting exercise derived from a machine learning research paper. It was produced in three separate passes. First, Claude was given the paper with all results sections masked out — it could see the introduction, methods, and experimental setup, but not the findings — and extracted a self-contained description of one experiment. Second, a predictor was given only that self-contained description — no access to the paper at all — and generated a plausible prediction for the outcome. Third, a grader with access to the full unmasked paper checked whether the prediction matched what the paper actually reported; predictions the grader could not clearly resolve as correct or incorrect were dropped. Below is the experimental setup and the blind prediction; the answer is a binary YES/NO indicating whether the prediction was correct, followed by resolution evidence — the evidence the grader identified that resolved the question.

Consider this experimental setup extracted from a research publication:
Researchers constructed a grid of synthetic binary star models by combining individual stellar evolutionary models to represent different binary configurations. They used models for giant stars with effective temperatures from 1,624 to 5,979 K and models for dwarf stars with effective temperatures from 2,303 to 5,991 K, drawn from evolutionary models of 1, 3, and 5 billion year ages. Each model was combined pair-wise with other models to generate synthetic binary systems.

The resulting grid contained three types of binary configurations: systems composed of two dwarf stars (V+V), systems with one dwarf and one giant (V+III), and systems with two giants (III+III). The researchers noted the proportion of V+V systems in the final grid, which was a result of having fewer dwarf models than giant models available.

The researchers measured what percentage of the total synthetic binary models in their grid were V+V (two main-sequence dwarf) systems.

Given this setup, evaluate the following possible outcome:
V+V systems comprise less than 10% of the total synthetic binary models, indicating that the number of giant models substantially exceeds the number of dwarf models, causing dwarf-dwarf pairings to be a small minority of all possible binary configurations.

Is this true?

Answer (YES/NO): YES